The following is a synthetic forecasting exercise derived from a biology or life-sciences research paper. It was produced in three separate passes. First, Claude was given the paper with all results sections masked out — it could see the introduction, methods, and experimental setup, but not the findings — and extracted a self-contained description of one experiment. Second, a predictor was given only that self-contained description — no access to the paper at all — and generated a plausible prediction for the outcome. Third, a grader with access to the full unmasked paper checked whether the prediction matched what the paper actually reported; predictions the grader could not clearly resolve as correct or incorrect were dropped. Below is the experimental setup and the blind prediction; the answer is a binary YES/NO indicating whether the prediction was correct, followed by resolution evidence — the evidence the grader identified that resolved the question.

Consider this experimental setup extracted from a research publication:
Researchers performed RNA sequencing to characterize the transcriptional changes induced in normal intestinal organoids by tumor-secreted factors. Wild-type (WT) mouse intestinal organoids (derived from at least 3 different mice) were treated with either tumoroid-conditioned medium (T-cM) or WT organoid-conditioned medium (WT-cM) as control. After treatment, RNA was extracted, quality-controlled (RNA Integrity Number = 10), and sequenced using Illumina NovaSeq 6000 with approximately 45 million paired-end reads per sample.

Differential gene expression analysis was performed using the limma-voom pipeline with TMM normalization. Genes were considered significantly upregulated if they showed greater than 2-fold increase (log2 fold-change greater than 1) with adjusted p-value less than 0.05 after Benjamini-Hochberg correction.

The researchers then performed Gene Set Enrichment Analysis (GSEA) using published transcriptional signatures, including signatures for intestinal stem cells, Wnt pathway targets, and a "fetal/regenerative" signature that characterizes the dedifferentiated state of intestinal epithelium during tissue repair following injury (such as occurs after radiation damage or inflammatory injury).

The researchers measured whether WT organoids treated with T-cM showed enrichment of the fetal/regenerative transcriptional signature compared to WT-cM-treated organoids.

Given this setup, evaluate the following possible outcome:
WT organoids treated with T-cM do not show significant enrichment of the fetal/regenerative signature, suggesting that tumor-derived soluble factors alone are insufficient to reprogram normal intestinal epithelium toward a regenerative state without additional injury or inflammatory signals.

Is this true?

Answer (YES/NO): NO